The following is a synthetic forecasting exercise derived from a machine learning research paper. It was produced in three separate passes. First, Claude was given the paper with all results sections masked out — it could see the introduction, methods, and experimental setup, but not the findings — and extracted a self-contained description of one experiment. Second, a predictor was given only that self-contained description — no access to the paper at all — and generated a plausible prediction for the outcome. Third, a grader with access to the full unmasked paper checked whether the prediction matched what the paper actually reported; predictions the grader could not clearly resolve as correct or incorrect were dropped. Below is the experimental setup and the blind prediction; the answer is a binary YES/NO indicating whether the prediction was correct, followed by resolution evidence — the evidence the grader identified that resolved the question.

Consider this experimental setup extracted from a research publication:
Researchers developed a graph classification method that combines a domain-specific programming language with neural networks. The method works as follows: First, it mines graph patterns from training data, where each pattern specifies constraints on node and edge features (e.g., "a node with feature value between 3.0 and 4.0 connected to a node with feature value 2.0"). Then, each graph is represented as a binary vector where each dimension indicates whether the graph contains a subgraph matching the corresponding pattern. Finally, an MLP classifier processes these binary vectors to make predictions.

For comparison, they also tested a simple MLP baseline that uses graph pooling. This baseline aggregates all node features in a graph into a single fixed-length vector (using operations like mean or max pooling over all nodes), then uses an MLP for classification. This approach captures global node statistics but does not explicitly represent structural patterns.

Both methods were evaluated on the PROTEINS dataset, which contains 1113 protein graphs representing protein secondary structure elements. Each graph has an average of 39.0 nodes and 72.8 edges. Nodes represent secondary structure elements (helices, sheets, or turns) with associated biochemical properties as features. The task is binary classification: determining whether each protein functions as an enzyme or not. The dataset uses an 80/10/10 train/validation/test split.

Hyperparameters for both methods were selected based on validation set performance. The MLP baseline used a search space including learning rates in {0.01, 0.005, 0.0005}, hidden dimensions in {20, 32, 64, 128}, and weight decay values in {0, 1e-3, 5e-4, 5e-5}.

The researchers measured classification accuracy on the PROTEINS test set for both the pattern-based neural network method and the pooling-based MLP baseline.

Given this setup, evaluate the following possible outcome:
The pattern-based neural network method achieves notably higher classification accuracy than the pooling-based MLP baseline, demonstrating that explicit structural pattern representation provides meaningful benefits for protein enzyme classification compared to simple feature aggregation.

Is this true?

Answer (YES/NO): NO